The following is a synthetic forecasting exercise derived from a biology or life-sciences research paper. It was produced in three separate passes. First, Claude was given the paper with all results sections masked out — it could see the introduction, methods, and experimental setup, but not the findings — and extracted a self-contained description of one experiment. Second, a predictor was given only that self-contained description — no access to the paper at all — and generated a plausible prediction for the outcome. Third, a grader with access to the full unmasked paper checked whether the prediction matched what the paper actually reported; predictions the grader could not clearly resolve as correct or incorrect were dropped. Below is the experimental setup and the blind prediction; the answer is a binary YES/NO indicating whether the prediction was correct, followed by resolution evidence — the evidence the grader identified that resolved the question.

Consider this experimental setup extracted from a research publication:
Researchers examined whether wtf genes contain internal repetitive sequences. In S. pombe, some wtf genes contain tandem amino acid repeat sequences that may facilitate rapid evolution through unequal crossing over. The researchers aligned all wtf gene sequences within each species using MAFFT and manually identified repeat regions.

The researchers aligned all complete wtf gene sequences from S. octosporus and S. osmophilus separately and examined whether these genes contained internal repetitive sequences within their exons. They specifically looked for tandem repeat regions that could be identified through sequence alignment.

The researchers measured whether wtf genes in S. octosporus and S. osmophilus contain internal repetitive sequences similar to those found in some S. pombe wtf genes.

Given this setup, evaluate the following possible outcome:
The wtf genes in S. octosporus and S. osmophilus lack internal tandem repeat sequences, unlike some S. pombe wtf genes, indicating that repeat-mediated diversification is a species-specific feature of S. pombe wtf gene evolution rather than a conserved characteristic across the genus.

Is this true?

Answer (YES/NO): NO